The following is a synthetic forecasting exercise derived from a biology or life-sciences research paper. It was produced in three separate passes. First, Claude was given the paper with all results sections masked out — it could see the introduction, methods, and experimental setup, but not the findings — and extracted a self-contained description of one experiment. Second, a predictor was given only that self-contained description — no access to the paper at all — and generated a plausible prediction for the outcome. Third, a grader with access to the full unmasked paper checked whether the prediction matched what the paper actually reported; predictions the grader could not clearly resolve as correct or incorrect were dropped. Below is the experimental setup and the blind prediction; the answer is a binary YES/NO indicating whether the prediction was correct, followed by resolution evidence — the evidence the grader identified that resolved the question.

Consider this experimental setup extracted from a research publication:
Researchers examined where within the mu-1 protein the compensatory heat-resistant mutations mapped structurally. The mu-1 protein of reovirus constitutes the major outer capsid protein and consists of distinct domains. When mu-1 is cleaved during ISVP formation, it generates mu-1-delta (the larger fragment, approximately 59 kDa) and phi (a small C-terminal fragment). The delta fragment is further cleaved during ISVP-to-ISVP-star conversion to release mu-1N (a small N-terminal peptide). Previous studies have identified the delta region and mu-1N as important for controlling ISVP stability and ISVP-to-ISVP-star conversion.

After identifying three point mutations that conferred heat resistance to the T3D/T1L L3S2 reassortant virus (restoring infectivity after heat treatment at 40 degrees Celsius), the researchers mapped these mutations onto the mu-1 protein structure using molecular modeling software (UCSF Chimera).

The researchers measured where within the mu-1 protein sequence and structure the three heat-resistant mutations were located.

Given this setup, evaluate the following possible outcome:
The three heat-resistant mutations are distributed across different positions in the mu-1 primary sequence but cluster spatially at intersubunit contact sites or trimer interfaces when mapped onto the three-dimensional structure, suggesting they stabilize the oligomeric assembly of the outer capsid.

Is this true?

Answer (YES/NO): NO